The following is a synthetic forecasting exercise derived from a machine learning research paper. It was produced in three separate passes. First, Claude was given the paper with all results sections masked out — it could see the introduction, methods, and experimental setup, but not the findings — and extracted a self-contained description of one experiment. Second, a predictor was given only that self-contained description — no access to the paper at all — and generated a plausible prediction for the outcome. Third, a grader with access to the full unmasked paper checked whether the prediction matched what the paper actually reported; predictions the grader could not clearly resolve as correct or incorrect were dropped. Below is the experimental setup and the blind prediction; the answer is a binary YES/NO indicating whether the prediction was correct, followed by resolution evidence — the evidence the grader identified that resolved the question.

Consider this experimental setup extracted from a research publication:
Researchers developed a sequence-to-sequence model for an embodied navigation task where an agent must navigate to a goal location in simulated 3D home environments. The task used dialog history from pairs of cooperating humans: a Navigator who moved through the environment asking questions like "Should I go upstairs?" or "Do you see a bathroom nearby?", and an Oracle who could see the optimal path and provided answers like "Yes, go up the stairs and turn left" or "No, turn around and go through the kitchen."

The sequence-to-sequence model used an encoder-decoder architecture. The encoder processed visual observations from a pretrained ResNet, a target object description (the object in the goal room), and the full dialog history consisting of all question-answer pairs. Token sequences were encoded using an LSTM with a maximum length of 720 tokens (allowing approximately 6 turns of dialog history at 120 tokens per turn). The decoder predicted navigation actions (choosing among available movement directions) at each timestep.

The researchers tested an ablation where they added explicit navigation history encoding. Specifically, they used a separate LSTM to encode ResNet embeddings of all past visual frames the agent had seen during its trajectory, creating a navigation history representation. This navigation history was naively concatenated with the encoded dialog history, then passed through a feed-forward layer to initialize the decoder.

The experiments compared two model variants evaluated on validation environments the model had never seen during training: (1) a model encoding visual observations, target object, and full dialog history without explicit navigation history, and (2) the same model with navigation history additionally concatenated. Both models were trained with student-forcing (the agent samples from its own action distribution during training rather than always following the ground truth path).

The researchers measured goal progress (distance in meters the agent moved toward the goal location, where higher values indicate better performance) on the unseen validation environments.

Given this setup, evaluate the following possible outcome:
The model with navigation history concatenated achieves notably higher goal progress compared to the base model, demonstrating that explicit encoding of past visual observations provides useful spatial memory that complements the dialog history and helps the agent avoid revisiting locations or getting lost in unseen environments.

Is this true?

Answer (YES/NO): NO